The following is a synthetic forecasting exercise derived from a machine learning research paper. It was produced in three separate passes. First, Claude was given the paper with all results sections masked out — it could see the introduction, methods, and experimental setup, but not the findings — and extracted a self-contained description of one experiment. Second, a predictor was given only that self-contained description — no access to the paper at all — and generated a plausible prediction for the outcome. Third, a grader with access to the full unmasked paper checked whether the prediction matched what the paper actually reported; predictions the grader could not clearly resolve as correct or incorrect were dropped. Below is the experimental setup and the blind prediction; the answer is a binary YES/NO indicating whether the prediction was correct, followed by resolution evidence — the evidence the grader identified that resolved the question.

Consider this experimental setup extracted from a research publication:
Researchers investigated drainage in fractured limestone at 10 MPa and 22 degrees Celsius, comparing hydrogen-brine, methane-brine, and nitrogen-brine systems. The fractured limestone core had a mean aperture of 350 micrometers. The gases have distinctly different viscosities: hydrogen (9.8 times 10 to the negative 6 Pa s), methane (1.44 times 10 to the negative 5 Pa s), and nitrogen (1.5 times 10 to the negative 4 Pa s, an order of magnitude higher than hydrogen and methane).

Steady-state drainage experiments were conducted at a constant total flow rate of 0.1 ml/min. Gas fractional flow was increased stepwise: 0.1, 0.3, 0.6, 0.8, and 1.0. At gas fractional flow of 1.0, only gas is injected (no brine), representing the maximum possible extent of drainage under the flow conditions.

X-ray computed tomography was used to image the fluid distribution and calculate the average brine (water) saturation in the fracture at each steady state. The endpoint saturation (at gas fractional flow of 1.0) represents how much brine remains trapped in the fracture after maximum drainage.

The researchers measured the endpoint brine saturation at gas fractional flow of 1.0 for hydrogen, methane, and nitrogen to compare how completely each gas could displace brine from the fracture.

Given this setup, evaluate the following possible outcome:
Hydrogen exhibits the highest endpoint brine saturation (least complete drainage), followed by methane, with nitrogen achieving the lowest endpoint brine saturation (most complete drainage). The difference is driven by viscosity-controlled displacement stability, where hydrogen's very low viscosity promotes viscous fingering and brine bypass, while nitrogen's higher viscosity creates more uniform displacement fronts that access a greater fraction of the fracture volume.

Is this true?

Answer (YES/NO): NO